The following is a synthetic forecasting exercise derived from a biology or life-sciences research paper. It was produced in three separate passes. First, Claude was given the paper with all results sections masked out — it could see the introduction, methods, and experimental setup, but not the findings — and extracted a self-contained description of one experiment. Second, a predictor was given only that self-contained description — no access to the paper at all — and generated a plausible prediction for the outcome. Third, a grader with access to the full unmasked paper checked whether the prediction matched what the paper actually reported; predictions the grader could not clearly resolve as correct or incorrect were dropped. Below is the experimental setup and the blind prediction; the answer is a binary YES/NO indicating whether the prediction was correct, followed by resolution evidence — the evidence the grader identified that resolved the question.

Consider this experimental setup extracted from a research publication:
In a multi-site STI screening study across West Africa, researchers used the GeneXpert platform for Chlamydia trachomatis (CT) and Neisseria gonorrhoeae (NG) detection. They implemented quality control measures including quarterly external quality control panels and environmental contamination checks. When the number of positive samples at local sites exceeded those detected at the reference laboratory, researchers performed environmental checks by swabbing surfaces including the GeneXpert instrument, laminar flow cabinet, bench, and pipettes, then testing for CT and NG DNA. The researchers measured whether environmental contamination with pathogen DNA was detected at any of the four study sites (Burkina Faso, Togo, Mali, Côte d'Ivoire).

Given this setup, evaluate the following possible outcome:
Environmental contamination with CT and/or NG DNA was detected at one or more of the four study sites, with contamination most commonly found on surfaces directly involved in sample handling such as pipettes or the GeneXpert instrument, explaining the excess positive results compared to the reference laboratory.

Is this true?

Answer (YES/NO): NO